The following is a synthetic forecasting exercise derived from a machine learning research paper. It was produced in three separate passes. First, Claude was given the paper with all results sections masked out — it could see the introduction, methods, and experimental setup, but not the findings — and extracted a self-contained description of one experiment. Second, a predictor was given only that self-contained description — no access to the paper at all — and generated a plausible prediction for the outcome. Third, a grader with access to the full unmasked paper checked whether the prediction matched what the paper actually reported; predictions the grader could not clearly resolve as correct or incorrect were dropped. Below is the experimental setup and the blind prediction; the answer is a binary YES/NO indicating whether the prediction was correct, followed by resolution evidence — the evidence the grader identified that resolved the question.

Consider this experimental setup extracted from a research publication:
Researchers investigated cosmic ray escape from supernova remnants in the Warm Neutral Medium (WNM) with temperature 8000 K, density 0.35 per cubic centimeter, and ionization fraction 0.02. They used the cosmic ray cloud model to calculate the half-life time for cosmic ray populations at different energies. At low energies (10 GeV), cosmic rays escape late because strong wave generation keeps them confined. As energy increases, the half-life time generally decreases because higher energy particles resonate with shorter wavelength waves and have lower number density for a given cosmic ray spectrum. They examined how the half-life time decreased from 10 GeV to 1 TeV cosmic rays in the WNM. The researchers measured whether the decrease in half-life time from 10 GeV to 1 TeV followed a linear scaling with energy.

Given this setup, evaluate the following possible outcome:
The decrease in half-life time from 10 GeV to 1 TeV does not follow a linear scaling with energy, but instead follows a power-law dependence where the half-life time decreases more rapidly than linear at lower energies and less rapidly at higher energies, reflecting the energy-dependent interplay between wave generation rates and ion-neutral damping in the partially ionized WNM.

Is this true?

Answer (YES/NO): NO